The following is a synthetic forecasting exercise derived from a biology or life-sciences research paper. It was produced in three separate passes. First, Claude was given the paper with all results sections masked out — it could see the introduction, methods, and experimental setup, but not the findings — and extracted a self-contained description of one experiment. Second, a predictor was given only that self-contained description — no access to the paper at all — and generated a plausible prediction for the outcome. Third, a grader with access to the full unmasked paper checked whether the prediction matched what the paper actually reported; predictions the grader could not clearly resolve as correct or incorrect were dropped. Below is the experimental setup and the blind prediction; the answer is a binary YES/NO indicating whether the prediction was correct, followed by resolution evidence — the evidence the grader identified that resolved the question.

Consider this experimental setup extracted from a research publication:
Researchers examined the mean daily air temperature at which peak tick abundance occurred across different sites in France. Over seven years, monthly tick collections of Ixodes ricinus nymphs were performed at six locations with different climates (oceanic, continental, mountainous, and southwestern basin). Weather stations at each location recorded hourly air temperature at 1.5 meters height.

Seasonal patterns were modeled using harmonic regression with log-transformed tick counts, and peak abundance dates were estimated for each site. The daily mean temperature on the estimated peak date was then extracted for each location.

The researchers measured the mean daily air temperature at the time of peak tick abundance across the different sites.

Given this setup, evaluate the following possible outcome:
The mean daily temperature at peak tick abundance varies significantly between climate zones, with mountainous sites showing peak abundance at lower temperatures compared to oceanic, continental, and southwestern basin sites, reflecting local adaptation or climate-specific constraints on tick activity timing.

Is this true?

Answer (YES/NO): NO